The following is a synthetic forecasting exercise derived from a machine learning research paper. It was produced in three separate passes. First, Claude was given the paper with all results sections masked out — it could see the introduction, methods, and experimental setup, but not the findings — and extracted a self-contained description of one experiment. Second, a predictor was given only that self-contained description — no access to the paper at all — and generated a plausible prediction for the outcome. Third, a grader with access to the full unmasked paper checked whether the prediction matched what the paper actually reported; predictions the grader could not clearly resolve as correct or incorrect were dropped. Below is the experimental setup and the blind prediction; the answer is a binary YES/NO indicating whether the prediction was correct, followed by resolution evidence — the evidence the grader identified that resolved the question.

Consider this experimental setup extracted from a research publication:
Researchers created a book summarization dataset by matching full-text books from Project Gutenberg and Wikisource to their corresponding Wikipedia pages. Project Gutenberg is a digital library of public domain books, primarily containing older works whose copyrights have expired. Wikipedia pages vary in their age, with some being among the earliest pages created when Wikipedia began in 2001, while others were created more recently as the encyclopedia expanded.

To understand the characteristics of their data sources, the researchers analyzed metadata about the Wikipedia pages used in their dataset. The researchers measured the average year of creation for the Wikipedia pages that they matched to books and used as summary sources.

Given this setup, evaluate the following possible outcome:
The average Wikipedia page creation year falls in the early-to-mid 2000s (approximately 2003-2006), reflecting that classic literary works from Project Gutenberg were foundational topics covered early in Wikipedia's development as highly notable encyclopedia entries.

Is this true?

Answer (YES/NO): NO